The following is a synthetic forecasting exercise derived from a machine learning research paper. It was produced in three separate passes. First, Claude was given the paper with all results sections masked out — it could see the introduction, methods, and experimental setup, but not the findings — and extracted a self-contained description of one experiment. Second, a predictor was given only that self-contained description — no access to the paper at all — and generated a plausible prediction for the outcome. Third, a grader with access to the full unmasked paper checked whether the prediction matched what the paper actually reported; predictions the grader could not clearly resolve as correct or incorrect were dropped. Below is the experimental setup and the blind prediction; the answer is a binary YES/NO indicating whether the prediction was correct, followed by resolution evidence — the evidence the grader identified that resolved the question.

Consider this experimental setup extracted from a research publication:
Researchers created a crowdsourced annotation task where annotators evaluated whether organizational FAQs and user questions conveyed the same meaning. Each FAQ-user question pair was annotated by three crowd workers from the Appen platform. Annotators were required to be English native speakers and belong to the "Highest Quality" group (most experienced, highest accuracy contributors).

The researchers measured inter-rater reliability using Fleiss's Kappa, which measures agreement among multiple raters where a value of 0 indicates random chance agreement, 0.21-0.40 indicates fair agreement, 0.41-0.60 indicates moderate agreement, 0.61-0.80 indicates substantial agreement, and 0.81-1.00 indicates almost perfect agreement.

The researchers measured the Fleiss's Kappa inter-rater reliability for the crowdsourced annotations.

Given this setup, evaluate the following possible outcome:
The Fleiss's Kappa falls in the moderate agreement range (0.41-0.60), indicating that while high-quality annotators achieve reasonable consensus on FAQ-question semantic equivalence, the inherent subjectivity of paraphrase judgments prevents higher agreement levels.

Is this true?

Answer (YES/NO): NO